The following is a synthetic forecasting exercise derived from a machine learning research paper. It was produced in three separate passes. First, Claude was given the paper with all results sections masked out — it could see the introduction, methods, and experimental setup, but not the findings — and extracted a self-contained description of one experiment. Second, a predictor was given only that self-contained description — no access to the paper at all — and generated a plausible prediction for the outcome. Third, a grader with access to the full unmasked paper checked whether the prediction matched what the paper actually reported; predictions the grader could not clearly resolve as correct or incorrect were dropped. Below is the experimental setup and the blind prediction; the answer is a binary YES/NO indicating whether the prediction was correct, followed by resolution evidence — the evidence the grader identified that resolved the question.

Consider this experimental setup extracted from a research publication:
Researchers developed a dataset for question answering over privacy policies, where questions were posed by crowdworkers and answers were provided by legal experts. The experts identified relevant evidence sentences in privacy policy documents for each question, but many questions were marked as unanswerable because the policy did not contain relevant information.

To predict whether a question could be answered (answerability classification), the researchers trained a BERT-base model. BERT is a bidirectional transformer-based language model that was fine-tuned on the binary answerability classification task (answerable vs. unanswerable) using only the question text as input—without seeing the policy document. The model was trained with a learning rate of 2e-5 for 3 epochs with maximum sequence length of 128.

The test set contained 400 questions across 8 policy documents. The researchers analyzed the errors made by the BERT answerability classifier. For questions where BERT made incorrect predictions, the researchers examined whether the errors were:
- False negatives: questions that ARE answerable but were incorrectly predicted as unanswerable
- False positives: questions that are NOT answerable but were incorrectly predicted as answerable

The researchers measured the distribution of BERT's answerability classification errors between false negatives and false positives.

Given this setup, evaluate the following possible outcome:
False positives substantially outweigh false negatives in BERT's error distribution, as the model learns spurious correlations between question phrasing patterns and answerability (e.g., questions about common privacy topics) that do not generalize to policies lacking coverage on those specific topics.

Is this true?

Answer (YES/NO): NO